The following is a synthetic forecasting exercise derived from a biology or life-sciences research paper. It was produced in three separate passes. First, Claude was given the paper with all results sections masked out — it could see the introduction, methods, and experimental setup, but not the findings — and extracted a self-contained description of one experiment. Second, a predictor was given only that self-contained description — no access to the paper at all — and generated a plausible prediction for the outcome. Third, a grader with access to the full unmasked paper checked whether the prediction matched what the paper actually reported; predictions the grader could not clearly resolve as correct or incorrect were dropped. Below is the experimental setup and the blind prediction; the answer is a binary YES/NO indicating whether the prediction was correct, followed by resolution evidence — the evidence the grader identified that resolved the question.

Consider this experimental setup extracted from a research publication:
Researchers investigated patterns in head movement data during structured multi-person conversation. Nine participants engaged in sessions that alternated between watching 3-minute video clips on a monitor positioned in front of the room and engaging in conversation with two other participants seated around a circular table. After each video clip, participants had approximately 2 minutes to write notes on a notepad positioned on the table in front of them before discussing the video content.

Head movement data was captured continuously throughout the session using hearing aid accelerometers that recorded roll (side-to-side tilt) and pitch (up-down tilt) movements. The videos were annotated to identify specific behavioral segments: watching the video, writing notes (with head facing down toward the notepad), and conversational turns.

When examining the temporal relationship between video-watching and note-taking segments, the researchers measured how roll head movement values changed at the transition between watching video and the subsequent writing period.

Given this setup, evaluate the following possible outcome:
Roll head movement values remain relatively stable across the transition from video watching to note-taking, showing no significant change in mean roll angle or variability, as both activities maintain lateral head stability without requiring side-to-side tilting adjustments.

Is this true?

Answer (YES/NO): NO